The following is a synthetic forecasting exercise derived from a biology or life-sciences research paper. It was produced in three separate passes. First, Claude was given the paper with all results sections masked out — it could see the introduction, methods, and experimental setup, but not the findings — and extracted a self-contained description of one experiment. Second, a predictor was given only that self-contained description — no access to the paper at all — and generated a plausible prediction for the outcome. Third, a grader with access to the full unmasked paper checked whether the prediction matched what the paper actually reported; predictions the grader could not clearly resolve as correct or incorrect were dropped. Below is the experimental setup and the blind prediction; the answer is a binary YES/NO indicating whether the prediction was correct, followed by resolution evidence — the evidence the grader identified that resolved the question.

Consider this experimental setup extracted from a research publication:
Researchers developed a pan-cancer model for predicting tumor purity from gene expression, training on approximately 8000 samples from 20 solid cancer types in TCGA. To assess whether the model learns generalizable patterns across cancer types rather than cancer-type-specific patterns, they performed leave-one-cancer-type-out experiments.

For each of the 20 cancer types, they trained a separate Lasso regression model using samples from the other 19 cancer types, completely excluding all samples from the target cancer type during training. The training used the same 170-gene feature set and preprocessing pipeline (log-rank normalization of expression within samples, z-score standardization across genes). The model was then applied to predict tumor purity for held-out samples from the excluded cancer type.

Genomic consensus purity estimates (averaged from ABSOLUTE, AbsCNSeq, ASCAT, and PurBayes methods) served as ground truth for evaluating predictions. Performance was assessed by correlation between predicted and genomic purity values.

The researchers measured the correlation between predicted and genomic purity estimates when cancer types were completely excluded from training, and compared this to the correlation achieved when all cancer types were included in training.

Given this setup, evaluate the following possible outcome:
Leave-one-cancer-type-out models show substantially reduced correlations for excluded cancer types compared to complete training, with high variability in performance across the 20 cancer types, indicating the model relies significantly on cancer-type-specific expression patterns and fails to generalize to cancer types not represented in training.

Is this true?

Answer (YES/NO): NO